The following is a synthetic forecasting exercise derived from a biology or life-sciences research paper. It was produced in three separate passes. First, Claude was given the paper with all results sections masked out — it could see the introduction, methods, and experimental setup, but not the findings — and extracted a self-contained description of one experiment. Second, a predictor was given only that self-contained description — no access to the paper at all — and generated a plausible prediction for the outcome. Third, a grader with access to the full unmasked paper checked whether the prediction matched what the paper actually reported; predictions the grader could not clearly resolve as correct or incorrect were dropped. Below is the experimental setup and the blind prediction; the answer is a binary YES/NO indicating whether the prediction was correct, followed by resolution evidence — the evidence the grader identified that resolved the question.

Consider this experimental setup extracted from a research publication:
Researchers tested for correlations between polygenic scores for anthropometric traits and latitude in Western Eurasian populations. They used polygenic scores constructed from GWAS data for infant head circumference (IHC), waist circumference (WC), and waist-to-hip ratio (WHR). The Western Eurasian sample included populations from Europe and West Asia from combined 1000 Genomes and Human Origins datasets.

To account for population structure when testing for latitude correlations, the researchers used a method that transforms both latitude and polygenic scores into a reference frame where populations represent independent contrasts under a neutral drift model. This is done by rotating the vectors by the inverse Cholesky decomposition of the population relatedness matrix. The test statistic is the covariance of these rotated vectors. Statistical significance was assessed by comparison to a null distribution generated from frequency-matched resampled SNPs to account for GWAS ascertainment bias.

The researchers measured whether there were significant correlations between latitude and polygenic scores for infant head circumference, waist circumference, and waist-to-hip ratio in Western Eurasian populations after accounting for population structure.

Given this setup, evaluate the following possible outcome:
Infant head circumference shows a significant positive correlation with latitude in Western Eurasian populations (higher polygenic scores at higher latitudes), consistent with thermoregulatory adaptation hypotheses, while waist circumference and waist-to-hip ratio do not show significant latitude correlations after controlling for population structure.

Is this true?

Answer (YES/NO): NO